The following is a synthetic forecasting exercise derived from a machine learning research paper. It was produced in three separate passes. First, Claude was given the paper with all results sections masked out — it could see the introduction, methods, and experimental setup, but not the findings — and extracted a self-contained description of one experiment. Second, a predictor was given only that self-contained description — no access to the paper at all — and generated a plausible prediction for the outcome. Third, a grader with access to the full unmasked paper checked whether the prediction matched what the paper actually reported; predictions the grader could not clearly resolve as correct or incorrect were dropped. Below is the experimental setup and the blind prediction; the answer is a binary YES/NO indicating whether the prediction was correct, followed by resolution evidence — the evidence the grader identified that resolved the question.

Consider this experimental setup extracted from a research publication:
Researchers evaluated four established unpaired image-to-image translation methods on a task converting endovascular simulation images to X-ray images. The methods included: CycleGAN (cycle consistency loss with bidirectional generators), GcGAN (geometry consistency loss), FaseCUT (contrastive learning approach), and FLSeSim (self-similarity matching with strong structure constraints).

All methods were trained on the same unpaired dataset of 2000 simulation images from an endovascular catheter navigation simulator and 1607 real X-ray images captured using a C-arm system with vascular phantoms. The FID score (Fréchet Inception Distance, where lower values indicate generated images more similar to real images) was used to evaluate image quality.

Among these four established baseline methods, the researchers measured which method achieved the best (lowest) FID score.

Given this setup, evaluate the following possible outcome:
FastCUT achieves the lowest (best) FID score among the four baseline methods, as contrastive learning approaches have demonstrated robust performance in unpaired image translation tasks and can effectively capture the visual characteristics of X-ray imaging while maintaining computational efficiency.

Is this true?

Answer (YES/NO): NO